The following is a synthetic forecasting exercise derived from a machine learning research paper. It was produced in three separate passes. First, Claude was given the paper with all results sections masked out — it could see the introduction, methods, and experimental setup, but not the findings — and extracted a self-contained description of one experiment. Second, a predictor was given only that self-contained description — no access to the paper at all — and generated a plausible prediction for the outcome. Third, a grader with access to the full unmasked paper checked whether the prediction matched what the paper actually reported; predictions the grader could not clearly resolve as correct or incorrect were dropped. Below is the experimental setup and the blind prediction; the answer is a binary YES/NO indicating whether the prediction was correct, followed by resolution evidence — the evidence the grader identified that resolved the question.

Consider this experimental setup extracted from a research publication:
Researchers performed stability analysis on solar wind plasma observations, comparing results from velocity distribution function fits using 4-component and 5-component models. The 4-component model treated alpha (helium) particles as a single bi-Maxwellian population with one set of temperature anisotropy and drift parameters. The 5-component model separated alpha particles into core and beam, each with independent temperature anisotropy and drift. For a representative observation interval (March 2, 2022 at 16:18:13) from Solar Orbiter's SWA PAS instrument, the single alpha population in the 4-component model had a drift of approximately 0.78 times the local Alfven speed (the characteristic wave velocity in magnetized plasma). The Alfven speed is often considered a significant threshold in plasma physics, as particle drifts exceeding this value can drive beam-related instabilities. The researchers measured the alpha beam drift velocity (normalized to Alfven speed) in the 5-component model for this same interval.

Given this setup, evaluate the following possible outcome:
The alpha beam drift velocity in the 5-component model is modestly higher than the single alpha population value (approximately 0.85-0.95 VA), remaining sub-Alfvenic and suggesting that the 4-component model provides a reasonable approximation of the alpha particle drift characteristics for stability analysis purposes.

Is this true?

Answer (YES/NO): NO